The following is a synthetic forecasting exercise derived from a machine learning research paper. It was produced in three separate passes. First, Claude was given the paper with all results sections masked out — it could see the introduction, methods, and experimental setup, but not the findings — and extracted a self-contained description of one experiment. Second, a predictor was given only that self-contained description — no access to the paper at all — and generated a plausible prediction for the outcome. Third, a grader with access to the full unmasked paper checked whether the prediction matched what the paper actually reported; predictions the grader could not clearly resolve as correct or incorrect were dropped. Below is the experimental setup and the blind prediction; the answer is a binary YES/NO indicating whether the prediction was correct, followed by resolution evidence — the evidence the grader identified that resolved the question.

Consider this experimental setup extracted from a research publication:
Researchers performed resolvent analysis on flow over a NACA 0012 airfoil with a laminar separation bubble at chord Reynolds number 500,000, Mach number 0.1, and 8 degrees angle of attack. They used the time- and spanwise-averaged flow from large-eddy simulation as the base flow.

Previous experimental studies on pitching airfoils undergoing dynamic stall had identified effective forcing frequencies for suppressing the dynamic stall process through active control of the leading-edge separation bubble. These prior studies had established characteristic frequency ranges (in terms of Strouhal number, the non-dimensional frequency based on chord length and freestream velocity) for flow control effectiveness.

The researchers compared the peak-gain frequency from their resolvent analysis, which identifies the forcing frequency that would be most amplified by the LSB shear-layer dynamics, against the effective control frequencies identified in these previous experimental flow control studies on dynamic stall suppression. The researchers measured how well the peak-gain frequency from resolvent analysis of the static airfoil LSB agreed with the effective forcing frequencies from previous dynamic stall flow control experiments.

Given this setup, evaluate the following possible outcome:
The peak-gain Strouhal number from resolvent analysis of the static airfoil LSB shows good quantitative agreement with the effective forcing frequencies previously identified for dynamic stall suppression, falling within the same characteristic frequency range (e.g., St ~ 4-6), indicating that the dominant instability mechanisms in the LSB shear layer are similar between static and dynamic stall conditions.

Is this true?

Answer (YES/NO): NO